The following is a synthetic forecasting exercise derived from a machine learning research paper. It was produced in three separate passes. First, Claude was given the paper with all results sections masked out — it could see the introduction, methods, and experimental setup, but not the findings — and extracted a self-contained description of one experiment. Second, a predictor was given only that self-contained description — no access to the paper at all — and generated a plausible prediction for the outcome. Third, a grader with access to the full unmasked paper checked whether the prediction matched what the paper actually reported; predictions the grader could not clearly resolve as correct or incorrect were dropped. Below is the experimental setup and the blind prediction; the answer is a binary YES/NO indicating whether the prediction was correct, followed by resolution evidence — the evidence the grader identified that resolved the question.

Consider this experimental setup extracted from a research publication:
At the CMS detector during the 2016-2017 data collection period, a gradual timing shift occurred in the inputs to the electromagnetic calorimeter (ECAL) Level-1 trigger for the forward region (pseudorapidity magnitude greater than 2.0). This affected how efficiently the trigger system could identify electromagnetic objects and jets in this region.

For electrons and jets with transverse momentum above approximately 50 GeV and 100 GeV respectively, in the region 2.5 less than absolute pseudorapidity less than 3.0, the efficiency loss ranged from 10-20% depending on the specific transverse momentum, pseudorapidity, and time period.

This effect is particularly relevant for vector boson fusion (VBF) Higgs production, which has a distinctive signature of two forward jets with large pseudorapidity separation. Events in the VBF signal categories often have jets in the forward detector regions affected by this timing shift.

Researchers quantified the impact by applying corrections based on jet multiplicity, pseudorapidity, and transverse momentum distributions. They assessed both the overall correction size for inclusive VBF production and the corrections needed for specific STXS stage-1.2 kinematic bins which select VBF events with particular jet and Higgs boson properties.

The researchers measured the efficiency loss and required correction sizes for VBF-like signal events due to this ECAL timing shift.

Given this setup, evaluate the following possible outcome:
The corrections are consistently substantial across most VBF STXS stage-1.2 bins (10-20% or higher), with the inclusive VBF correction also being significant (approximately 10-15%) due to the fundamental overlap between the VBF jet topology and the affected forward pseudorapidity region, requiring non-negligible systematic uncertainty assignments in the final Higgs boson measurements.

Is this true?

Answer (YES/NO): NO